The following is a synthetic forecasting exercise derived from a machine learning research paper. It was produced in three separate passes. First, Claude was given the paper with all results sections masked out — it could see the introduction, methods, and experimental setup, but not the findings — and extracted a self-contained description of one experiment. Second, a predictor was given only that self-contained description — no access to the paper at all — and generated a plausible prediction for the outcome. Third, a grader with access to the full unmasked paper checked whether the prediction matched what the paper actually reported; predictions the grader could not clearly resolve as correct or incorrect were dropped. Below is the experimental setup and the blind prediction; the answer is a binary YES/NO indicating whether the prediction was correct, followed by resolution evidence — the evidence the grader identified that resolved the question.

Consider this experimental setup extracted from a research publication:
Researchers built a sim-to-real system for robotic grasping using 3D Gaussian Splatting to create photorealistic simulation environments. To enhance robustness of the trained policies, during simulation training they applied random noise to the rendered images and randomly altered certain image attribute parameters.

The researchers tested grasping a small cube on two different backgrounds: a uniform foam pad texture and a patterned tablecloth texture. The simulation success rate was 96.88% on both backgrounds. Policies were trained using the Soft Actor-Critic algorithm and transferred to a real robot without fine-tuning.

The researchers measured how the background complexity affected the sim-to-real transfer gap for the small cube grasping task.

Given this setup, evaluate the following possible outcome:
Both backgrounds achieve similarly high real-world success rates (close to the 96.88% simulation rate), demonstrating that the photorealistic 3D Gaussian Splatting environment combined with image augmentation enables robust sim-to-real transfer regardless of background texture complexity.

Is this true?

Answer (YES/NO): NO